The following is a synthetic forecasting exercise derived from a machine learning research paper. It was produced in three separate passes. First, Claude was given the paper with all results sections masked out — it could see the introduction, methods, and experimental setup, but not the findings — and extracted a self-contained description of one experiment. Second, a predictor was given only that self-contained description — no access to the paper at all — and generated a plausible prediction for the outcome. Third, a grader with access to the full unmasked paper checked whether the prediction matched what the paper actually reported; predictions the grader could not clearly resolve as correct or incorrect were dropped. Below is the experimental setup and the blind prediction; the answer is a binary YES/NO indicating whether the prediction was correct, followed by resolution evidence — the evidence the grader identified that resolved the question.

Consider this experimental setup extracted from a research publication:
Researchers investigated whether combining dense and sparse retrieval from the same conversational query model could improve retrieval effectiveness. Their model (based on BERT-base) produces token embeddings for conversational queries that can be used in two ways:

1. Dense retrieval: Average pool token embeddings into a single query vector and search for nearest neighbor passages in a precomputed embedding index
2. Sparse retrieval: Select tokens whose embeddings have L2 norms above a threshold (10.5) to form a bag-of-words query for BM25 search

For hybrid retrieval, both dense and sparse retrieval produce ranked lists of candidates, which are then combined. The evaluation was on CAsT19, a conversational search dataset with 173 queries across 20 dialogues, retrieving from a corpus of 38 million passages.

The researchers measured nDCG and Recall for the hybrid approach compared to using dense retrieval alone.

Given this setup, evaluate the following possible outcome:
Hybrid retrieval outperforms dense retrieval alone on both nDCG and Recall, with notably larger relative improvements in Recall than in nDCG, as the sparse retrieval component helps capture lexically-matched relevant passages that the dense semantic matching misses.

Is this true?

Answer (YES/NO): NO